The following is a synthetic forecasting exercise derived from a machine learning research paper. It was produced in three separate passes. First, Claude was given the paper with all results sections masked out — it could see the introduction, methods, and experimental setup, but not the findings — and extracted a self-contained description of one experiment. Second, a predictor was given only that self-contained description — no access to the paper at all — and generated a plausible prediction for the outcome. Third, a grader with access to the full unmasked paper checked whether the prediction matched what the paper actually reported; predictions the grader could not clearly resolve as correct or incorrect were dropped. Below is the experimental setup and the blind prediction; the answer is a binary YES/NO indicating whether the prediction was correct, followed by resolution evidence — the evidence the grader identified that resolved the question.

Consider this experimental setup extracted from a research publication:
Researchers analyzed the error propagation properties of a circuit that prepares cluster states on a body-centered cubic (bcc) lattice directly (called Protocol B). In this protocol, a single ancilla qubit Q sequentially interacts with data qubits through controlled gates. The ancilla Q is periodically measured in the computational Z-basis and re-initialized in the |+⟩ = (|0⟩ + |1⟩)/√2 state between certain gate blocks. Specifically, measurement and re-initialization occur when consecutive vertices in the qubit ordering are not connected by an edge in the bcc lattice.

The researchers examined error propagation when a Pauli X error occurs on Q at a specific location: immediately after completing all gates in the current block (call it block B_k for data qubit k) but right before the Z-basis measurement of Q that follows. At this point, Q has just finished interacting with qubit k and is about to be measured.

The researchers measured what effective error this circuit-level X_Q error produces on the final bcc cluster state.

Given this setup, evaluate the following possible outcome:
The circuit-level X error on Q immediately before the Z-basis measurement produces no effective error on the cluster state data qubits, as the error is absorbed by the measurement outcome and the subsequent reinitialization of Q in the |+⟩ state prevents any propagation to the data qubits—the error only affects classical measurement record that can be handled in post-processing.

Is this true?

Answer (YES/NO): NO